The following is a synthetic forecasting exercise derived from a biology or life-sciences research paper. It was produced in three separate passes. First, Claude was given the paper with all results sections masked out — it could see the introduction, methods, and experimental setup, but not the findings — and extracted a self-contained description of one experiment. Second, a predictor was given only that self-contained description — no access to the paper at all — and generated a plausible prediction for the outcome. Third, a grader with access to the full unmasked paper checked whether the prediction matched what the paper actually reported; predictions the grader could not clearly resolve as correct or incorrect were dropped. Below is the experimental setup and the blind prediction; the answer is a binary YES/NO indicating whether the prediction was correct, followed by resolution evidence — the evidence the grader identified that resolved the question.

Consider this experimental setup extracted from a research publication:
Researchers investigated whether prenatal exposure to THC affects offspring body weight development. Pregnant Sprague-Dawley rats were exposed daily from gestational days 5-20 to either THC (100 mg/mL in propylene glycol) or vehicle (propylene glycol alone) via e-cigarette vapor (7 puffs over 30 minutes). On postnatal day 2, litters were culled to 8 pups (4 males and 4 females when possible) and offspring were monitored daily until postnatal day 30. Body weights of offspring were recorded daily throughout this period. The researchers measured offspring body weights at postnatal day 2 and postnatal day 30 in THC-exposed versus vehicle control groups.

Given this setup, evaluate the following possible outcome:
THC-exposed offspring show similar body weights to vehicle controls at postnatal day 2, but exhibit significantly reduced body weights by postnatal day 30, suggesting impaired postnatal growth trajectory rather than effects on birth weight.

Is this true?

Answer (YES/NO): YES